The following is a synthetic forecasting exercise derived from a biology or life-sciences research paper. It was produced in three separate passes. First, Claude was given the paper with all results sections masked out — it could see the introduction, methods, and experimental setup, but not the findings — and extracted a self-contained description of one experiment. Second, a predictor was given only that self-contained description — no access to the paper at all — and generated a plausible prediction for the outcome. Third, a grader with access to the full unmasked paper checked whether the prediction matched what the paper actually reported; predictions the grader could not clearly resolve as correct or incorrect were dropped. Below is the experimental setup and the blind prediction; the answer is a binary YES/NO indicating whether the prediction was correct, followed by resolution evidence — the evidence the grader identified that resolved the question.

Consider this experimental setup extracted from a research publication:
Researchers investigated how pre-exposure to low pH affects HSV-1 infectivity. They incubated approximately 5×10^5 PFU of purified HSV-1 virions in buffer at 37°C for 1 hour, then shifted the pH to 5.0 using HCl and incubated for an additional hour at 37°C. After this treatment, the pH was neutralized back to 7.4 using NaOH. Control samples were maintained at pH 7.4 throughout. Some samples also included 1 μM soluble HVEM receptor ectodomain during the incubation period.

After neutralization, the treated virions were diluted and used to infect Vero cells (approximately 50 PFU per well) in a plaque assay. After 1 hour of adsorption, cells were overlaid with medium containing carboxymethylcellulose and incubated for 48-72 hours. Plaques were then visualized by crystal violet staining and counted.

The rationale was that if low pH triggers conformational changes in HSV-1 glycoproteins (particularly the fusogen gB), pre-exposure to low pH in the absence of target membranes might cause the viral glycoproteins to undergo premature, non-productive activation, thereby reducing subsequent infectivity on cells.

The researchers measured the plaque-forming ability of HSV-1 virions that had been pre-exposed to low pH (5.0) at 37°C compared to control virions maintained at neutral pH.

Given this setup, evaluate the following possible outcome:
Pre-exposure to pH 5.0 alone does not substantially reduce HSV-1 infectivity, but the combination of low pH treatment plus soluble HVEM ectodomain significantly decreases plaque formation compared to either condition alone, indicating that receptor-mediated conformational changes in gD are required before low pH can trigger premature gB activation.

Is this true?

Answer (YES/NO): YES